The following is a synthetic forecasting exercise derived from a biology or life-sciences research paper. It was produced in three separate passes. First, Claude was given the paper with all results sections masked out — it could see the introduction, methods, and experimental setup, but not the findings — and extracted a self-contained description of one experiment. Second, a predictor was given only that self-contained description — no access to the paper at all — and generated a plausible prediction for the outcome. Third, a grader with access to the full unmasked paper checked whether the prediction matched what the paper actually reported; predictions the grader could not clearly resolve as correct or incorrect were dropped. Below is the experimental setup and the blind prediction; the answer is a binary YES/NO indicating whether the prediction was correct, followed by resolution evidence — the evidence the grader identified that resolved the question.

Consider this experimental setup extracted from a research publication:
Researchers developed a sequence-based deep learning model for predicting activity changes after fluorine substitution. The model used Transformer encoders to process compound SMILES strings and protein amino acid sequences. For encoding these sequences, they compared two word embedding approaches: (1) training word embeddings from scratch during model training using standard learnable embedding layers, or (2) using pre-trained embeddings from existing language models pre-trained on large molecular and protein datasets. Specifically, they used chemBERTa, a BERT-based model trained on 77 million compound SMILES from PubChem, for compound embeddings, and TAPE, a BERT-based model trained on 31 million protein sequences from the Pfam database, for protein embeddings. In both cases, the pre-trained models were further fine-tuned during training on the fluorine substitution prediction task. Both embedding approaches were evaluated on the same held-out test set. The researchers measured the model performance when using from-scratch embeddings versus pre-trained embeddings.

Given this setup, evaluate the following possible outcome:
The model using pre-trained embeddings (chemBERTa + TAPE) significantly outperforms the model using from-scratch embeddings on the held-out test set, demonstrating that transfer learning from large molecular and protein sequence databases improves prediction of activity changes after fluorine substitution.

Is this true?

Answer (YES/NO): NO